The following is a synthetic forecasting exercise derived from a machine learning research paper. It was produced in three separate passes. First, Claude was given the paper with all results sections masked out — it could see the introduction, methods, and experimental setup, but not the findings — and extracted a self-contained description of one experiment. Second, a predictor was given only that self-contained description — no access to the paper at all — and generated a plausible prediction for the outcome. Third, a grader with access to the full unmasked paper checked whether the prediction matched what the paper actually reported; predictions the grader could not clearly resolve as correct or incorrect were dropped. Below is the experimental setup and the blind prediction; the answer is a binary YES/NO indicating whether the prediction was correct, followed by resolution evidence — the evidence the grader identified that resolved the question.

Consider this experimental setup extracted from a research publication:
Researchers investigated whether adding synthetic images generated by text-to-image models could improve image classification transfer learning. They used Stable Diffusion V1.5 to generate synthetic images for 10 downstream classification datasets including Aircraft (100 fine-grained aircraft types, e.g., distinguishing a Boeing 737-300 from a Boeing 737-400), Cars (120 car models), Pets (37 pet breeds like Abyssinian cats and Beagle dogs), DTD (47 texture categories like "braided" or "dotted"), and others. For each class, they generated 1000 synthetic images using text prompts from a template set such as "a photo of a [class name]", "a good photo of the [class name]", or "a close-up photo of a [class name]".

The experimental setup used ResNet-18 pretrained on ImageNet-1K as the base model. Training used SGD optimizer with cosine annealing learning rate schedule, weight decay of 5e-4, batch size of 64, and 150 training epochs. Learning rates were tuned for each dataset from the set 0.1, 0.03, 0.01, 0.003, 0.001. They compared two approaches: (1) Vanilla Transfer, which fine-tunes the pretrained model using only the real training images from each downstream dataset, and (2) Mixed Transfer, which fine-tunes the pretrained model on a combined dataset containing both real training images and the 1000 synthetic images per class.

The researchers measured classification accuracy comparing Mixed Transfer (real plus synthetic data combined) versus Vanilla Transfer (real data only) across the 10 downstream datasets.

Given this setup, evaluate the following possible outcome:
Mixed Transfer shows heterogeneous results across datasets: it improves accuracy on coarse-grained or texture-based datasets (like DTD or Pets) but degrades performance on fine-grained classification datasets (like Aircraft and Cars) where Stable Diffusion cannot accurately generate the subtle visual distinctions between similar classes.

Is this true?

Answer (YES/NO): NO